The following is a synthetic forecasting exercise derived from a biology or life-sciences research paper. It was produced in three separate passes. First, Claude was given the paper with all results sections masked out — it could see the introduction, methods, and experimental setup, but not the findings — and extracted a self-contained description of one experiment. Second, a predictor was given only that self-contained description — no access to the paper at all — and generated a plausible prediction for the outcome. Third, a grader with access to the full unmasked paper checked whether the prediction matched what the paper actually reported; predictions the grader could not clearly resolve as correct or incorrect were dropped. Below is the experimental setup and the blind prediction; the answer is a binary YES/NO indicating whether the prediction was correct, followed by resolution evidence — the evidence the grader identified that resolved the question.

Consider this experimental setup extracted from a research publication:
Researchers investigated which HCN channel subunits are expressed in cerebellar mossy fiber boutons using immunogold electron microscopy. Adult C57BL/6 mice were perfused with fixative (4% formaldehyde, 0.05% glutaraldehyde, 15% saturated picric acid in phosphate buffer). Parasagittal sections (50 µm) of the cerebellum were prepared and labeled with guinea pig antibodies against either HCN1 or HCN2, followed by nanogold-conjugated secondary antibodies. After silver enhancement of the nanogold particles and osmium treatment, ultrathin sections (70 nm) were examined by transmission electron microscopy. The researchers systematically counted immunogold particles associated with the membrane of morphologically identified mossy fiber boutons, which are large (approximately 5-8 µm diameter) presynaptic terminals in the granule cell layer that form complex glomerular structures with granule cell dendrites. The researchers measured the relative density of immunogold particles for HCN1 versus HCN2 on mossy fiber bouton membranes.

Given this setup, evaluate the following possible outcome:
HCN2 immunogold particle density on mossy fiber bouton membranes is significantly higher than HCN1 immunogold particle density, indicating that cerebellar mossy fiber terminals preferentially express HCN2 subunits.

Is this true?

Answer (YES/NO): YES